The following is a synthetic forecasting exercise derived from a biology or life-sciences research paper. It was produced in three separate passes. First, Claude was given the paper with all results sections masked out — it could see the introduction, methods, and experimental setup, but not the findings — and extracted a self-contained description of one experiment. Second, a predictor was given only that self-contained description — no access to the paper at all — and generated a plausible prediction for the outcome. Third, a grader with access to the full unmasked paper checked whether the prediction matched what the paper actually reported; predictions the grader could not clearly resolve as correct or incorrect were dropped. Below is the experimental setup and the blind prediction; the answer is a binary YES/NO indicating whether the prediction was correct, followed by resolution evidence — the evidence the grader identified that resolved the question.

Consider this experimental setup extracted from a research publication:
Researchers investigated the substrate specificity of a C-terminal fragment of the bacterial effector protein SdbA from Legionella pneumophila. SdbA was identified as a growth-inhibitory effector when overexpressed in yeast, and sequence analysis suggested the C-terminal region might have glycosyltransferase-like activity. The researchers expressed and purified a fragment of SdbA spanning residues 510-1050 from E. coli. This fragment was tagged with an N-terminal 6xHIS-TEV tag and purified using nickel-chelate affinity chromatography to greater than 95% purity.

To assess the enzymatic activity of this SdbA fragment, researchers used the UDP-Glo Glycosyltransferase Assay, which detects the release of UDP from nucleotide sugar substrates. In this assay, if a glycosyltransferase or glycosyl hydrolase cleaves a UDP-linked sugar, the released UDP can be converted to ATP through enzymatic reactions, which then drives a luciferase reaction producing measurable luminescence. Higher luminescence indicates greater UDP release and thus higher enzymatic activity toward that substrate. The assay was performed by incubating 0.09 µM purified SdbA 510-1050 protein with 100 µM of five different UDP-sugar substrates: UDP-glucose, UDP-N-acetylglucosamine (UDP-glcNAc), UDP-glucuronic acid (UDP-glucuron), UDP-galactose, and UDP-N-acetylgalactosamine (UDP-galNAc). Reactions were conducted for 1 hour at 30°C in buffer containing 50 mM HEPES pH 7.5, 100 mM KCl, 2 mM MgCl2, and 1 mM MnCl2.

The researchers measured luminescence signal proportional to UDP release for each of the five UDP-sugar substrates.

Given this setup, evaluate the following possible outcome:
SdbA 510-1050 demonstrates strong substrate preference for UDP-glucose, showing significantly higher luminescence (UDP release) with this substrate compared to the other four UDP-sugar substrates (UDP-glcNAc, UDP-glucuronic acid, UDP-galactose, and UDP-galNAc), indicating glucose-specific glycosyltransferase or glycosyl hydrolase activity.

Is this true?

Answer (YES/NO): NO